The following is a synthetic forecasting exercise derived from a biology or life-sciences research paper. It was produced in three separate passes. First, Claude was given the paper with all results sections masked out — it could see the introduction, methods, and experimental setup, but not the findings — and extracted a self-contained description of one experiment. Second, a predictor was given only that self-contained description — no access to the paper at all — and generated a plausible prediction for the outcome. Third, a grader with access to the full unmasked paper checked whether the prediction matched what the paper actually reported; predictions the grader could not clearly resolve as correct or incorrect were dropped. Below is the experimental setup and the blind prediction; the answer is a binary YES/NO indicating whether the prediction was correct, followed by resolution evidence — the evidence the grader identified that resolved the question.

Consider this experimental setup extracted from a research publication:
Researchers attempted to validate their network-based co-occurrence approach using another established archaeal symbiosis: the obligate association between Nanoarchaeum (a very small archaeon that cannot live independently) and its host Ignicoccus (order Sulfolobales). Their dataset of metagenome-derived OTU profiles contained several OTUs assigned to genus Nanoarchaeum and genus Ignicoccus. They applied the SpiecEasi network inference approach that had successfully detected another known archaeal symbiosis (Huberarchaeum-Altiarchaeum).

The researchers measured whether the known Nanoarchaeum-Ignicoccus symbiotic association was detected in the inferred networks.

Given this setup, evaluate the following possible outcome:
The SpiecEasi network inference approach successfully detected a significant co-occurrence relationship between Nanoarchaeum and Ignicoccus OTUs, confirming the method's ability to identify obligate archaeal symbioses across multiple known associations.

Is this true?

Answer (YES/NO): NO